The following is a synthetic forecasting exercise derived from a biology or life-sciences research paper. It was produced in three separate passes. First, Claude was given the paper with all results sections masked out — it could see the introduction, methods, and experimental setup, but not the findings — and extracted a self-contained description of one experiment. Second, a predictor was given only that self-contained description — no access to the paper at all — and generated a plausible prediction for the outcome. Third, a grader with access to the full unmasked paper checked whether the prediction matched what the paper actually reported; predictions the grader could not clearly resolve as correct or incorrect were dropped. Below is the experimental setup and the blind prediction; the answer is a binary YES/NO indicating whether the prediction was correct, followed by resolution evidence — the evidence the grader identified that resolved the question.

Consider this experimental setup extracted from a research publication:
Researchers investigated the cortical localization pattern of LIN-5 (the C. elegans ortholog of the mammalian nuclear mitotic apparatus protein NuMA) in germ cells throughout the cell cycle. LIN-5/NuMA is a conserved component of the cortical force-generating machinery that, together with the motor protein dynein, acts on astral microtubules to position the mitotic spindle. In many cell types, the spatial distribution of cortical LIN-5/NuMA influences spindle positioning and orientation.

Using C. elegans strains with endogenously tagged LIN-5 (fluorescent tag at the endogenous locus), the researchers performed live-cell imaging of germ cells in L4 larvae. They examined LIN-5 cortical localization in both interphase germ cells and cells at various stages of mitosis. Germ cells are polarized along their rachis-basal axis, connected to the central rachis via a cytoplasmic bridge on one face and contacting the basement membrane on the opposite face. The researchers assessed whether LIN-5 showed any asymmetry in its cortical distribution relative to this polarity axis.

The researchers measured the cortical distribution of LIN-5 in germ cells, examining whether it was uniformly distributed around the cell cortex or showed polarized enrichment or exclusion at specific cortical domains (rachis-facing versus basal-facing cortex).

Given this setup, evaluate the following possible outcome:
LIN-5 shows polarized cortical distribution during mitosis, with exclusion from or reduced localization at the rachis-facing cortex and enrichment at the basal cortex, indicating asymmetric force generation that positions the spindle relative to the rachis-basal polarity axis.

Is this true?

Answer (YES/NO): NO